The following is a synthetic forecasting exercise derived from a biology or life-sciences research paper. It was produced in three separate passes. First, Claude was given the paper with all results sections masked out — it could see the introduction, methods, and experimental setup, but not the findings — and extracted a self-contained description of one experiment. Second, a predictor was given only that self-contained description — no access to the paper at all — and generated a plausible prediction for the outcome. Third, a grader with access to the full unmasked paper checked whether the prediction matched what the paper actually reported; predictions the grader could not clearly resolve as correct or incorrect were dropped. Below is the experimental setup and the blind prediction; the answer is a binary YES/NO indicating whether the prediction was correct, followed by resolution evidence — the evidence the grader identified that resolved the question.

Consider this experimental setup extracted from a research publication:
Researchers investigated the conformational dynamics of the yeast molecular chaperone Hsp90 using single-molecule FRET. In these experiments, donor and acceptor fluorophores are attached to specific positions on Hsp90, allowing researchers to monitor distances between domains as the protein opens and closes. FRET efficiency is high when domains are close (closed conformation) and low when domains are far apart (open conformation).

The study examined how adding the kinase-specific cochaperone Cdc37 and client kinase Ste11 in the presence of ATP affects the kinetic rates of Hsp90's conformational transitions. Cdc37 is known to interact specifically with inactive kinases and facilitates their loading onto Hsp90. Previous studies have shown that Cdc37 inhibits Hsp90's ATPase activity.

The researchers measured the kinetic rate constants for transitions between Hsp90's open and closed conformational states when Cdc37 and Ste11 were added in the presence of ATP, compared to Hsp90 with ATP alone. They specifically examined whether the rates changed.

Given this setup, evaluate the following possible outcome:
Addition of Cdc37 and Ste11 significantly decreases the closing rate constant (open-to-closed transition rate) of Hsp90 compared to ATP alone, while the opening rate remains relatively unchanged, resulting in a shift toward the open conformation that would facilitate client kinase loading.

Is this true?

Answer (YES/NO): NO